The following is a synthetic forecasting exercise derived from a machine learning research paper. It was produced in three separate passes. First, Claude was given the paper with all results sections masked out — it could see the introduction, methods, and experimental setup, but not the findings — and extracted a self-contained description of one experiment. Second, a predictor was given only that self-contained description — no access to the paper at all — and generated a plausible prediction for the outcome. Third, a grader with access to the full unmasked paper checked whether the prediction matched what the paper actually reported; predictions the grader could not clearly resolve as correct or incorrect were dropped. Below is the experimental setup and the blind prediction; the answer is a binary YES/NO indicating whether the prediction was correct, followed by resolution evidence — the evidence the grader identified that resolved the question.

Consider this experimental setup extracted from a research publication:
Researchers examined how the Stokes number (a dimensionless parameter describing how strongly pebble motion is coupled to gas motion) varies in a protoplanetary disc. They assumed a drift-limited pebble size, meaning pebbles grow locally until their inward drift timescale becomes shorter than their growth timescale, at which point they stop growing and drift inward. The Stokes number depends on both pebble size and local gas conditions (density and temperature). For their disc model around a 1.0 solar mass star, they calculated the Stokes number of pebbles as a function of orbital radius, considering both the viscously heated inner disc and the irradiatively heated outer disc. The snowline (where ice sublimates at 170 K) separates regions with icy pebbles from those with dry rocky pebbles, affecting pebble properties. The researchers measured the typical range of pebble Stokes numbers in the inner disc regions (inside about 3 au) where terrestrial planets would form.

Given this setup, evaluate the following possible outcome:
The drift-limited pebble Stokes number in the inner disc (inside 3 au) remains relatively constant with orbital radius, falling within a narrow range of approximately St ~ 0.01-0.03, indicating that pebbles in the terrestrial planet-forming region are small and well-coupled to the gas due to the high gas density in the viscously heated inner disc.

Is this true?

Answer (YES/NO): NO